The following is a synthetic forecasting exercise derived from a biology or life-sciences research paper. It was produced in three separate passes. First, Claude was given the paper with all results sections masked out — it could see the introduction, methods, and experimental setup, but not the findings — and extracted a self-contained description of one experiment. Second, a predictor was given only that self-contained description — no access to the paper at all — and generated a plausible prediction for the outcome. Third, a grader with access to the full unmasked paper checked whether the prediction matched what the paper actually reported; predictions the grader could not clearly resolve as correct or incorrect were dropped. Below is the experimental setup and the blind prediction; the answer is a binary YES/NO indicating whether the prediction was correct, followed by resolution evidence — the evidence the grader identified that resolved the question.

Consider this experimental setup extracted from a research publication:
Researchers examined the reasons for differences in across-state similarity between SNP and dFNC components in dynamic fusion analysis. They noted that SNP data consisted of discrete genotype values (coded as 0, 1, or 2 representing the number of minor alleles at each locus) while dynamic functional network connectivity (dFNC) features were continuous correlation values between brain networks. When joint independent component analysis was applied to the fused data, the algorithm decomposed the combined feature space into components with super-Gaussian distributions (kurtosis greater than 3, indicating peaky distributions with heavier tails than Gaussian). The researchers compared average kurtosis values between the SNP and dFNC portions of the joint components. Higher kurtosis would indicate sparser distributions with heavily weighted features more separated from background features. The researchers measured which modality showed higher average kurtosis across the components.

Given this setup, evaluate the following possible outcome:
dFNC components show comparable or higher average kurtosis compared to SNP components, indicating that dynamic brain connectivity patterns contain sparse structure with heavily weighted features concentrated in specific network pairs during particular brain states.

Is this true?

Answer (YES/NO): NO